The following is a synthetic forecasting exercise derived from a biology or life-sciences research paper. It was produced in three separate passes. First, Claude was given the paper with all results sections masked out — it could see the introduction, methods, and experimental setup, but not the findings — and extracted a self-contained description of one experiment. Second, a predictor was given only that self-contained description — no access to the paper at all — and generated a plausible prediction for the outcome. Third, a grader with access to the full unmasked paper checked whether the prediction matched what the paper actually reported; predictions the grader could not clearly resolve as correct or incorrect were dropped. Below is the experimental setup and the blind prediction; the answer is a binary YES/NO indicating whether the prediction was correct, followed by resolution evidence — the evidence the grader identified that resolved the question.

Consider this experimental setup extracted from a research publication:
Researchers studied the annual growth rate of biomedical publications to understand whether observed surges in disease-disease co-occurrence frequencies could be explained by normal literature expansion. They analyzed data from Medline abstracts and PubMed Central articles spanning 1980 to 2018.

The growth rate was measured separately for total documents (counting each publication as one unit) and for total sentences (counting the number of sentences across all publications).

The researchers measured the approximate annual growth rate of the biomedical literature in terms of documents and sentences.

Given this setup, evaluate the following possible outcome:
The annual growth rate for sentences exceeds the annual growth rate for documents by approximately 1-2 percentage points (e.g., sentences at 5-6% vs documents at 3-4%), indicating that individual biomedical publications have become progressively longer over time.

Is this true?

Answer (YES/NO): YES